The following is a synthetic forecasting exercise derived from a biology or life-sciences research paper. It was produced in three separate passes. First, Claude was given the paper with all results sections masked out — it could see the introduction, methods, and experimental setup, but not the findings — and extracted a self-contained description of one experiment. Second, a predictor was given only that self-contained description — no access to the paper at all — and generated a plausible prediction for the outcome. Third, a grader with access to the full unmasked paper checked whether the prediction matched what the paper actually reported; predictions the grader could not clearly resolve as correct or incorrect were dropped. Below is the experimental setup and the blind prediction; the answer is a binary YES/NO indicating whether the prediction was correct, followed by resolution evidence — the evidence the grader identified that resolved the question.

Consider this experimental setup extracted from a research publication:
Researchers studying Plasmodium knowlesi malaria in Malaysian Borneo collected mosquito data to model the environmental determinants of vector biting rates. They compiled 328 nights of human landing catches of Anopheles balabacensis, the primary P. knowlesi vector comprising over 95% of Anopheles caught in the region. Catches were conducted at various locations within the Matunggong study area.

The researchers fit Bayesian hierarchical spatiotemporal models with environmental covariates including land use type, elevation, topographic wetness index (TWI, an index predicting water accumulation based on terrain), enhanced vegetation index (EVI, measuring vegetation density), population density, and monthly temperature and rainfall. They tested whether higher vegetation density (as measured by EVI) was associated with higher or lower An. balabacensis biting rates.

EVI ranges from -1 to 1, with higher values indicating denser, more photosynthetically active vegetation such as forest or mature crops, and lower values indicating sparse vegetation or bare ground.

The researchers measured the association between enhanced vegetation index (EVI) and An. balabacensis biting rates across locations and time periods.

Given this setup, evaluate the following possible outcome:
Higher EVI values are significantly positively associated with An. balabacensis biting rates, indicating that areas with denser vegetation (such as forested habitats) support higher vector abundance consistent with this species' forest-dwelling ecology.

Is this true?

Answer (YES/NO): YES